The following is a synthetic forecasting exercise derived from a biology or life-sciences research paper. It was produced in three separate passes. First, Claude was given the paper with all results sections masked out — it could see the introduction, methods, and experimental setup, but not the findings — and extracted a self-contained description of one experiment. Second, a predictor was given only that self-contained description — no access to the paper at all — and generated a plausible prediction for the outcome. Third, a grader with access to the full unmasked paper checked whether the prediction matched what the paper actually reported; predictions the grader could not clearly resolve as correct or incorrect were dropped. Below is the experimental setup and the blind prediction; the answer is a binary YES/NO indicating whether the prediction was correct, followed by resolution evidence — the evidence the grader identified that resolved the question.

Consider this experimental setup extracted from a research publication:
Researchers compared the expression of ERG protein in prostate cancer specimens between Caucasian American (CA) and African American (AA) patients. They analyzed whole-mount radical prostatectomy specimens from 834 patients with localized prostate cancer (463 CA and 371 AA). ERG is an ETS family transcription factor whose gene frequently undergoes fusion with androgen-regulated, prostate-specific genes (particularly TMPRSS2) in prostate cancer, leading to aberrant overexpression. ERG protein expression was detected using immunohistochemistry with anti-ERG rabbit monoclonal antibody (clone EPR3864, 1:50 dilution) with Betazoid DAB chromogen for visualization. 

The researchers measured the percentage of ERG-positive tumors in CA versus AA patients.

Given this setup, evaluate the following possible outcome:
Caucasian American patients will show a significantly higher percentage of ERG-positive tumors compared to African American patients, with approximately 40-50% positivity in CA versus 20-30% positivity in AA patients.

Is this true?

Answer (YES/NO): NO